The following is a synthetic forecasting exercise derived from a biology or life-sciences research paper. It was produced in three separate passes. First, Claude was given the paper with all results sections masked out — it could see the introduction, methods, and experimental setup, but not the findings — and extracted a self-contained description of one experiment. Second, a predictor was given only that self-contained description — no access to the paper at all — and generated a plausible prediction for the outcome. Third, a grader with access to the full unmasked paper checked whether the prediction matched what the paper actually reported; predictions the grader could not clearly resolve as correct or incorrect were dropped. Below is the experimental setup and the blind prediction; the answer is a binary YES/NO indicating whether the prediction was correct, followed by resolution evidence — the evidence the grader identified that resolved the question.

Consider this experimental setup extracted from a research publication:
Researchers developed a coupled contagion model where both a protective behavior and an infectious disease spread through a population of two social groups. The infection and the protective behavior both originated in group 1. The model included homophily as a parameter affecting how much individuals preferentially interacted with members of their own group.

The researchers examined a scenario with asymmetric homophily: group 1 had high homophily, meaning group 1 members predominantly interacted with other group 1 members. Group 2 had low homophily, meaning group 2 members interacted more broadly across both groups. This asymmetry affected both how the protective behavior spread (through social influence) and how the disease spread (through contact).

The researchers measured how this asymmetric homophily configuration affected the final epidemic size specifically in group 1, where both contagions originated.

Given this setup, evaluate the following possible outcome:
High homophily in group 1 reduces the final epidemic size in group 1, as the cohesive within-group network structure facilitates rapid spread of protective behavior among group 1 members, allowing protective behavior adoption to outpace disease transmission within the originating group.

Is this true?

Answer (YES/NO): YES